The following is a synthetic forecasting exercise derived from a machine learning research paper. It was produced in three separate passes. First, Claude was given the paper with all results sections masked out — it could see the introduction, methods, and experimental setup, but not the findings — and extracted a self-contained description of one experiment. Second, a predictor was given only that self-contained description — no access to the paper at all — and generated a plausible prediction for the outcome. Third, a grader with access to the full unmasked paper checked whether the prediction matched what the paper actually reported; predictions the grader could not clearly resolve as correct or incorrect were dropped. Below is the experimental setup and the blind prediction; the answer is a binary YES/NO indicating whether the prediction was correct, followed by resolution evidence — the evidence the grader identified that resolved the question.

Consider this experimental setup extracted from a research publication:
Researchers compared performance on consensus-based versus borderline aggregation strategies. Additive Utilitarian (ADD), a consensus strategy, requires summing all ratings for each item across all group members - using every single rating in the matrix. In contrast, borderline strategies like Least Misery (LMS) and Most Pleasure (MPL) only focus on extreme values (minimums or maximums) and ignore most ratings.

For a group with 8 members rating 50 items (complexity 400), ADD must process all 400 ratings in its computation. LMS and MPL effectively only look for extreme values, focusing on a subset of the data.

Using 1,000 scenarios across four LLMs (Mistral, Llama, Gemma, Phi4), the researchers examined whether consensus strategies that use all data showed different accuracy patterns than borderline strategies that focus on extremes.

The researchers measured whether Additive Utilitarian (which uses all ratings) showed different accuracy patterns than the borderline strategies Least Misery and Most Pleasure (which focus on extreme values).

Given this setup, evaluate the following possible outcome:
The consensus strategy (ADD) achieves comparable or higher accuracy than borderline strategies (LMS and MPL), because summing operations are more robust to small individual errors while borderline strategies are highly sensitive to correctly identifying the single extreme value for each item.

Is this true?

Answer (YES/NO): NO